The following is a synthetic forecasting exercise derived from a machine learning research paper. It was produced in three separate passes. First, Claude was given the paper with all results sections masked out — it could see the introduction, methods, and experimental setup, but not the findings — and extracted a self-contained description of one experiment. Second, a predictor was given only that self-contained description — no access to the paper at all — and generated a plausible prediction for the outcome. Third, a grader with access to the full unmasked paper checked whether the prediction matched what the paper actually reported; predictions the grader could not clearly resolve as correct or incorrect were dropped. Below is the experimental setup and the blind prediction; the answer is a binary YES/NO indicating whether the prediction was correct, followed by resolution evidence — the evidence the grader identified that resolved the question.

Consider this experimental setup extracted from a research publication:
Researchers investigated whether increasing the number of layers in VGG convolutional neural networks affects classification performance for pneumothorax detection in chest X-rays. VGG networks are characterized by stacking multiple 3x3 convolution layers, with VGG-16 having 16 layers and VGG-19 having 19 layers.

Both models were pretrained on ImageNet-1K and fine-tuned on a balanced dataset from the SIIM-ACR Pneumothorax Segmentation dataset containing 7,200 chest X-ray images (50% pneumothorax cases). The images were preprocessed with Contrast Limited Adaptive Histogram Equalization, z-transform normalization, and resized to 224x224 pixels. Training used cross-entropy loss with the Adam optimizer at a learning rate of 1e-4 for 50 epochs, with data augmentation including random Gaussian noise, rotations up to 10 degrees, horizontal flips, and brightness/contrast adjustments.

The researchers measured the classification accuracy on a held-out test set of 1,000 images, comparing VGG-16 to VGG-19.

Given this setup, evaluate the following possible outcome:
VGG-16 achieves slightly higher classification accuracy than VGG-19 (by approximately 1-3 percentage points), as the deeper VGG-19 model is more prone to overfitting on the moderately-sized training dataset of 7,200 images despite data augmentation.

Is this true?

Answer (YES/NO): NO